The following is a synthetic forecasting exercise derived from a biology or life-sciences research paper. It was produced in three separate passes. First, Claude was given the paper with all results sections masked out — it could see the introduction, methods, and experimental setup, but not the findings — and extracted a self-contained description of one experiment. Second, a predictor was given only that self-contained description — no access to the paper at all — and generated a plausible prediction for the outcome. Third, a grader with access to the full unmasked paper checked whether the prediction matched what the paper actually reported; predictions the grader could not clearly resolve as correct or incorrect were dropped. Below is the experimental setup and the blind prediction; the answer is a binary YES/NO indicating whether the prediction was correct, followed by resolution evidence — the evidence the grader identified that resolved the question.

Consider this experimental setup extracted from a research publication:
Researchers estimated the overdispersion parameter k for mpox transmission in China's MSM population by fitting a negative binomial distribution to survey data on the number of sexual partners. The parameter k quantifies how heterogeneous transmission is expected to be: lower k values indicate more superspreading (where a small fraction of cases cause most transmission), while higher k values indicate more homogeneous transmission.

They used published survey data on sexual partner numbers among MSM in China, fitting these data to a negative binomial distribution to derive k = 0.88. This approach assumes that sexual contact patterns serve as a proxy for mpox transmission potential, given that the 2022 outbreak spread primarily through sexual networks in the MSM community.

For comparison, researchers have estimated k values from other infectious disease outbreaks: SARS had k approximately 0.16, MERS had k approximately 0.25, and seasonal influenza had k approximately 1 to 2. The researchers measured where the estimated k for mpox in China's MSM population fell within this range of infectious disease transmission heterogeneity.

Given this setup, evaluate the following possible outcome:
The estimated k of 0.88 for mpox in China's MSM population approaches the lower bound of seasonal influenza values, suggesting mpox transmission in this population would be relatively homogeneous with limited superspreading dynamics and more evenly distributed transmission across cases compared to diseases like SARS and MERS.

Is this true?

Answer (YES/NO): NO